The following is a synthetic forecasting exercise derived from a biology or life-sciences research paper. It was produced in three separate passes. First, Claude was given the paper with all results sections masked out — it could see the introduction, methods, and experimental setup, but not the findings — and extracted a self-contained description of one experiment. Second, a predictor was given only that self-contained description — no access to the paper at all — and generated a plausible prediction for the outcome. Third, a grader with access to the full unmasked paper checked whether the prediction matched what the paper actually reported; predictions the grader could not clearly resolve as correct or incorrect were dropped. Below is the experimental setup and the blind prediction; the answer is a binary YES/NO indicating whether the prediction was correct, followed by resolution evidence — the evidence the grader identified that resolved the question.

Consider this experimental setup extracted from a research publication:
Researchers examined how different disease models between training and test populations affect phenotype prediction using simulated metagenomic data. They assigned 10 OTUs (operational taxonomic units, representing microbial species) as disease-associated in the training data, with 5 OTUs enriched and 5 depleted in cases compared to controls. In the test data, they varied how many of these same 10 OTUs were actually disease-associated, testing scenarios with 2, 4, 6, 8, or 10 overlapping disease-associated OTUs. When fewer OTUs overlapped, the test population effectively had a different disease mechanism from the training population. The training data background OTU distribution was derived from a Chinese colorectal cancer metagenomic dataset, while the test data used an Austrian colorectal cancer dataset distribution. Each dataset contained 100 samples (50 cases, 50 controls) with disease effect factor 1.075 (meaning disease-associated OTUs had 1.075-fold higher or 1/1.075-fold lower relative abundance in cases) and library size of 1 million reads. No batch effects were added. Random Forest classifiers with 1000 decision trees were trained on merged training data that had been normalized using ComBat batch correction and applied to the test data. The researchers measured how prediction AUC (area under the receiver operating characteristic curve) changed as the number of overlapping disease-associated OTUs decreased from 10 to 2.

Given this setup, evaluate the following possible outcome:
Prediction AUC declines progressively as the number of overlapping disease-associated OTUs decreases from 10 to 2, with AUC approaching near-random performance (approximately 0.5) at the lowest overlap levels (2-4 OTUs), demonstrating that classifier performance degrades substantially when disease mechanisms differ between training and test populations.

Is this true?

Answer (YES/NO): NO